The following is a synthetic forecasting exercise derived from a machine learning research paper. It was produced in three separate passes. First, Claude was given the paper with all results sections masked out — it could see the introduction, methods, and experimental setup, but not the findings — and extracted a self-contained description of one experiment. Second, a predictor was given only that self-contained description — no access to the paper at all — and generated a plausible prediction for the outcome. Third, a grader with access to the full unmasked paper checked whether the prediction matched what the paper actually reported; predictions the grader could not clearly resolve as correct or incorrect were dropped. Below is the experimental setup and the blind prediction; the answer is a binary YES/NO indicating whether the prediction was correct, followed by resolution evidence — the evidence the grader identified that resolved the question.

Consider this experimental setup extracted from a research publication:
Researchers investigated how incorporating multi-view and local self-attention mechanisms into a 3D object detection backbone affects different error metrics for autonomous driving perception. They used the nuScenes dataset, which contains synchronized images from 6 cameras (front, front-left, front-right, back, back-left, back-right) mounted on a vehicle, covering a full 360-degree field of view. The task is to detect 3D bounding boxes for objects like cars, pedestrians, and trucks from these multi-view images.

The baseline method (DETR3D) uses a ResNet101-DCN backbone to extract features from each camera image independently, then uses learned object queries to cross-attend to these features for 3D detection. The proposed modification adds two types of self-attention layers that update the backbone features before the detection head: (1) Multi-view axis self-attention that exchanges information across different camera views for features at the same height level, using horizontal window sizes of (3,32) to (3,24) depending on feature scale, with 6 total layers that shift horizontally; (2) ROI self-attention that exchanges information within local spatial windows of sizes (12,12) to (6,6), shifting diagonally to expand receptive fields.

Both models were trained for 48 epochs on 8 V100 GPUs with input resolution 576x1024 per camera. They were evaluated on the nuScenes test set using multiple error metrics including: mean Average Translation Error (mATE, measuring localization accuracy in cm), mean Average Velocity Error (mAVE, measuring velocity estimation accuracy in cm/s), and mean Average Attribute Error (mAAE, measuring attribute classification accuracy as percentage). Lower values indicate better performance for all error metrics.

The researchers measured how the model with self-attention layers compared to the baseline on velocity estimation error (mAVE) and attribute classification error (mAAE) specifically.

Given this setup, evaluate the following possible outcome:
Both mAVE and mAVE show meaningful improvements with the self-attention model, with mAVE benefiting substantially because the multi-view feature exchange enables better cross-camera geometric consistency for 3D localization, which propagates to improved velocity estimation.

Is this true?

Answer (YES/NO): NO